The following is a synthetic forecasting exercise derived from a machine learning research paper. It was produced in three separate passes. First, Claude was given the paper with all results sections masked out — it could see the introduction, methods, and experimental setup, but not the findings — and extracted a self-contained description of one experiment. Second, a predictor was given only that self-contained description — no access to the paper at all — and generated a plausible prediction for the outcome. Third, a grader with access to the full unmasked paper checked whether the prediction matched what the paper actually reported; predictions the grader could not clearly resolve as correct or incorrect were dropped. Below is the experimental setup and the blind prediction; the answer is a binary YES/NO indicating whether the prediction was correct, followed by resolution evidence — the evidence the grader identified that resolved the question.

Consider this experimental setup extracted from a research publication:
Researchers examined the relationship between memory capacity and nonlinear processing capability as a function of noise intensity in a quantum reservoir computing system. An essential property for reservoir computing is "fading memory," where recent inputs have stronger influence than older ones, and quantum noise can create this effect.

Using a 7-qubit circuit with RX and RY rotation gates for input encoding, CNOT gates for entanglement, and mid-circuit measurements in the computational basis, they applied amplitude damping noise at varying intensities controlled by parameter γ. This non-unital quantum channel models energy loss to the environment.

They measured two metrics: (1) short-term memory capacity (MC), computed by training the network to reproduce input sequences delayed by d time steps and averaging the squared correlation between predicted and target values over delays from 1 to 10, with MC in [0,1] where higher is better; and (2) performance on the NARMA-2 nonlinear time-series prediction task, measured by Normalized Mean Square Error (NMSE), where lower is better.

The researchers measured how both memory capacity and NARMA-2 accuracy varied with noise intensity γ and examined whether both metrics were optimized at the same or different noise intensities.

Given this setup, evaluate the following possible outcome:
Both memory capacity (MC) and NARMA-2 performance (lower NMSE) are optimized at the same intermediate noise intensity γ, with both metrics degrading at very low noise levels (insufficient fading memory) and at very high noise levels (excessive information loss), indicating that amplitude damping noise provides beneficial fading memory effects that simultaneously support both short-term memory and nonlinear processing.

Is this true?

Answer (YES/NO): YES